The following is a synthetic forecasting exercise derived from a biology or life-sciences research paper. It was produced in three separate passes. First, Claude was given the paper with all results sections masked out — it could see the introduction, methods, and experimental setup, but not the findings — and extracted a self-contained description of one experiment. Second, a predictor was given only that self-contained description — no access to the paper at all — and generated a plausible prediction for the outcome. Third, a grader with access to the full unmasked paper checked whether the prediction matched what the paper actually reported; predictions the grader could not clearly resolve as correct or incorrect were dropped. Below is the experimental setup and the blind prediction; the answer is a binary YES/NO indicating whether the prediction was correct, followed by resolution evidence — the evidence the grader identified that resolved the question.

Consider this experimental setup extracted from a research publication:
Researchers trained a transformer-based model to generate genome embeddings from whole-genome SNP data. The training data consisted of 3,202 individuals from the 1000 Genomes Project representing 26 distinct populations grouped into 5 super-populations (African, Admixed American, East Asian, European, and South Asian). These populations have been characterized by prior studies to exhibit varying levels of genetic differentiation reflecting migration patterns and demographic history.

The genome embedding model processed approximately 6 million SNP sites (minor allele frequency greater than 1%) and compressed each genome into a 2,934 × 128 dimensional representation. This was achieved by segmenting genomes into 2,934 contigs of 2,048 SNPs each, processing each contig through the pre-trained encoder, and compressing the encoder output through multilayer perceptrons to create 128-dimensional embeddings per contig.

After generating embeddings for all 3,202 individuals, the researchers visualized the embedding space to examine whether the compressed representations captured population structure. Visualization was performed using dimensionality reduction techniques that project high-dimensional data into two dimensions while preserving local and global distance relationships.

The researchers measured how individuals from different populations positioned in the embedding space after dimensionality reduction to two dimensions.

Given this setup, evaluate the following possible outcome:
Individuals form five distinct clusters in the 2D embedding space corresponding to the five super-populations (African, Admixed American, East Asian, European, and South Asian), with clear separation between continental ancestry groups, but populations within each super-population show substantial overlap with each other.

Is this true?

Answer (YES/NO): NO